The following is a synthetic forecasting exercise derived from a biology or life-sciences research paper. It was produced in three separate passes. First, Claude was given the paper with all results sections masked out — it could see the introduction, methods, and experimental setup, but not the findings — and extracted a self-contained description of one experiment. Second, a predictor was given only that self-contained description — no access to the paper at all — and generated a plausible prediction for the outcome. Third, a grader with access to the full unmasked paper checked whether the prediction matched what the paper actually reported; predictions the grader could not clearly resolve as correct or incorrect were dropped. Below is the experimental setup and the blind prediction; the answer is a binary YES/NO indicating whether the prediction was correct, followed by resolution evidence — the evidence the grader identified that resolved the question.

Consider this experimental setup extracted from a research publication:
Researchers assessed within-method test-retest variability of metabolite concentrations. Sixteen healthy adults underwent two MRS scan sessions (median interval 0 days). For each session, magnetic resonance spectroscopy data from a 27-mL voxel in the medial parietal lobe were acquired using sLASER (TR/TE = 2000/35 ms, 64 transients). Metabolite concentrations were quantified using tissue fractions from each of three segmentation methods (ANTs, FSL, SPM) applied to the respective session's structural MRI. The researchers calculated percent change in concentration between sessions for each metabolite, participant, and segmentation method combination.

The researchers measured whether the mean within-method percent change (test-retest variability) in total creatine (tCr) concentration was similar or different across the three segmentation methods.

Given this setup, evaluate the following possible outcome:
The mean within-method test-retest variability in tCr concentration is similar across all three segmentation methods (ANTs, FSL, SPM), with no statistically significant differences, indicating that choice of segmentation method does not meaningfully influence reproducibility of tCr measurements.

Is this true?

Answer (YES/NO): YES